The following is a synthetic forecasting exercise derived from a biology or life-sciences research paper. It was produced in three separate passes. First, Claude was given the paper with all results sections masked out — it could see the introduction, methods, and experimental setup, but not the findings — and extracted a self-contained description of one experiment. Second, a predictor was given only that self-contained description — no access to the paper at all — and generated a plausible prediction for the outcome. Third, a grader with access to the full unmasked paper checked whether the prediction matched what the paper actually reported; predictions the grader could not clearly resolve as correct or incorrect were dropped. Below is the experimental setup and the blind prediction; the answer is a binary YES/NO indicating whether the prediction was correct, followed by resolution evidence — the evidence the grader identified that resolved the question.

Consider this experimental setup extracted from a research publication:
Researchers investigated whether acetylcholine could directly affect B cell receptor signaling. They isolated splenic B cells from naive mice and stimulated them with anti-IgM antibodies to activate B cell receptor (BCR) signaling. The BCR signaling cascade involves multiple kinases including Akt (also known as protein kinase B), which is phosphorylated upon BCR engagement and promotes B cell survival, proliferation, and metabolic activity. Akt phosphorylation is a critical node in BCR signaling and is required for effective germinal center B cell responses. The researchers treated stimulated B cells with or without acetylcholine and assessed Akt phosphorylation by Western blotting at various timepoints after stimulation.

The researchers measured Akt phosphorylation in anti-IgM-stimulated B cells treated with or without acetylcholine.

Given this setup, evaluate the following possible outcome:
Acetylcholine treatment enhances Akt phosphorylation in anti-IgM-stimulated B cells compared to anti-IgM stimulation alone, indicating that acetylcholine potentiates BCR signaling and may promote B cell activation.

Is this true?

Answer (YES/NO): NO